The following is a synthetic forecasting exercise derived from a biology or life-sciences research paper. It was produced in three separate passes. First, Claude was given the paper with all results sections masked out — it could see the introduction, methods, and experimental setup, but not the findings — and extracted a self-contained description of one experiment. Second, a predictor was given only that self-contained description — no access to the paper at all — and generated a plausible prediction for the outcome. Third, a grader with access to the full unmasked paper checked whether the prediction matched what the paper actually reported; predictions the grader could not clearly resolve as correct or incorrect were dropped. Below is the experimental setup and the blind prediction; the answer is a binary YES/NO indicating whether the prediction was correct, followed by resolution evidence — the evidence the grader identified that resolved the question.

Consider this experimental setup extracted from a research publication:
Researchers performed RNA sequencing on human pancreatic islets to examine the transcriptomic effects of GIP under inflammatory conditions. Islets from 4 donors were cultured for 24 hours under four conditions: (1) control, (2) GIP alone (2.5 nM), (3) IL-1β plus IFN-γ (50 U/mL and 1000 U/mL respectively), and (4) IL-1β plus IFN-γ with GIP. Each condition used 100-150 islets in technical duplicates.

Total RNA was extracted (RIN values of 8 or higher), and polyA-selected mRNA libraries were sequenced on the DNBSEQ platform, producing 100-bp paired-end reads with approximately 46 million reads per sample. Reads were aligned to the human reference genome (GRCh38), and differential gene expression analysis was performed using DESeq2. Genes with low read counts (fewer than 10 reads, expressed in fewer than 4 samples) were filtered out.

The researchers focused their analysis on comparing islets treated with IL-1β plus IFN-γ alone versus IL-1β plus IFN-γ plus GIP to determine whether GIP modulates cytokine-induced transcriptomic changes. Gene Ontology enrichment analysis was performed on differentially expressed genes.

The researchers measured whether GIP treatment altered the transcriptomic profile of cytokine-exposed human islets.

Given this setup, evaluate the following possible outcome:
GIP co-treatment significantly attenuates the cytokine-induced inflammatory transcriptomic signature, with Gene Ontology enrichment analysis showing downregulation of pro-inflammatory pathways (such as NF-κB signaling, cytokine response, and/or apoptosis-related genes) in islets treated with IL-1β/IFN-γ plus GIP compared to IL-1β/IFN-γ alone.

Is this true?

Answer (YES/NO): NO